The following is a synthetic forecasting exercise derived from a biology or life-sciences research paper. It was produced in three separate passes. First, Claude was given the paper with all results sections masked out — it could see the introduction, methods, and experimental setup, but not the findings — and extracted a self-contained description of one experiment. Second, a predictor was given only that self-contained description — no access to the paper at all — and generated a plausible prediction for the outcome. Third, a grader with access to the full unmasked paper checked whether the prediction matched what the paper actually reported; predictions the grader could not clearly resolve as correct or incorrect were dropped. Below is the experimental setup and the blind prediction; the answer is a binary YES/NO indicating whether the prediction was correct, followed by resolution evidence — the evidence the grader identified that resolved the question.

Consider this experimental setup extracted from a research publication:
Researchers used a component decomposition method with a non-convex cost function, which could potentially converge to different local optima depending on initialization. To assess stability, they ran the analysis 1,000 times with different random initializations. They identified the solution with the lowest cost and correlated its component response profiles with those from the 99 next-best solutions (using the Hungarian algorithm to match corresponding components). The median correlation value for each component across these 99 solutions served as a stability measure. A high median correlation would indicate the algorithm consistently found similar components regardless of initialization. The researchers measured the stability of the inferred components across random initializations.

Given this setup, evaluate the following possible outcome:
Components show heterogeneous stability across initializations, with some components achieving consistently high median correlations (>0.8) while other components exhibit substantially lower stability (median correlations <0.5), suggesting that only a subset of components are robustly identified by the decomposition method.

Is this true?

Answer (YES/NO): NO